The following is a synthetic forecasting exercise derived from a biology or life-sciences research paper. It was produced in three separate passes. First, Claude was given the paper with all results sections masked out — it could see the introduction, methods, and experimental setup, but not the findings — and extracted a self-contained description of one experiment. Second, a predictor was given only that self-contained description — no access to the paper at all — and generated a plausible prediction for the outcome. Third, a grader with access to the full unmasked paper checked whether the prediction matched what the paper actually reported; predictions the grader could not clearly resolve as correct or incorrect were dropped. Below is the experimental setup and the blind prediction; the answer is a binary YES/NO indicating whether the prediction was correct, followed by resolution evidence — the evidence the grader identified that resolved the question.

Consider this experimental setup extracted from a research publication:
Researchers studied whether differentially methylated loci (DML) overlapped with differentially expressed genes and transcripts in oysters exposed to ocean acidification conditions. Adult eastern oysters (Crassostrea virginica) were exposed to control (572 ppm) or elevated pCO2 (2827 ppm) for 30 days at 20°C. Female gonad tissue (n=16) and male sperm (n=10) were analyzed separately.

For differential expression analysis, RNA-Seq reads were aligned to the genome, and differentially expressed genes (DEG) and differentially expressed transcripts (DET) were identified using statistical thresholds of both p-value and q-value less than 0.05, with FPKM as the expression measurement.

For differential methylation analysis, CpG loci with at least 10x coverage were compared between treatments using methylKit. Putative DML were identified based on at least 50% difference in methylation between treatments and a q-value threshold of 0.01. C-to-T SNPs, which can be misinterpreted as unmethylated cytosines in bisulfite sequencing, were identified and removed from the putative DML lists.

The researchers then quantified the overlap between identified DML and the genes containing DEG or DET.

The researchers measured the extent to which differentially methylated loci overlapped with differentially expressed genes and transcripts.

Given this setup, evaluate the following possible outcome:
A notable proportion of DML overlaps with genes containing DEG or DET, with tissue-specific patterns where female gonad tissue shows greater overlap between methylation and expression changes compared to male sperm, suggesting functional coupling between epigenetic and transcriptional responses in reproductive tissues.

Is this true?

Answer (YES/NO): NO